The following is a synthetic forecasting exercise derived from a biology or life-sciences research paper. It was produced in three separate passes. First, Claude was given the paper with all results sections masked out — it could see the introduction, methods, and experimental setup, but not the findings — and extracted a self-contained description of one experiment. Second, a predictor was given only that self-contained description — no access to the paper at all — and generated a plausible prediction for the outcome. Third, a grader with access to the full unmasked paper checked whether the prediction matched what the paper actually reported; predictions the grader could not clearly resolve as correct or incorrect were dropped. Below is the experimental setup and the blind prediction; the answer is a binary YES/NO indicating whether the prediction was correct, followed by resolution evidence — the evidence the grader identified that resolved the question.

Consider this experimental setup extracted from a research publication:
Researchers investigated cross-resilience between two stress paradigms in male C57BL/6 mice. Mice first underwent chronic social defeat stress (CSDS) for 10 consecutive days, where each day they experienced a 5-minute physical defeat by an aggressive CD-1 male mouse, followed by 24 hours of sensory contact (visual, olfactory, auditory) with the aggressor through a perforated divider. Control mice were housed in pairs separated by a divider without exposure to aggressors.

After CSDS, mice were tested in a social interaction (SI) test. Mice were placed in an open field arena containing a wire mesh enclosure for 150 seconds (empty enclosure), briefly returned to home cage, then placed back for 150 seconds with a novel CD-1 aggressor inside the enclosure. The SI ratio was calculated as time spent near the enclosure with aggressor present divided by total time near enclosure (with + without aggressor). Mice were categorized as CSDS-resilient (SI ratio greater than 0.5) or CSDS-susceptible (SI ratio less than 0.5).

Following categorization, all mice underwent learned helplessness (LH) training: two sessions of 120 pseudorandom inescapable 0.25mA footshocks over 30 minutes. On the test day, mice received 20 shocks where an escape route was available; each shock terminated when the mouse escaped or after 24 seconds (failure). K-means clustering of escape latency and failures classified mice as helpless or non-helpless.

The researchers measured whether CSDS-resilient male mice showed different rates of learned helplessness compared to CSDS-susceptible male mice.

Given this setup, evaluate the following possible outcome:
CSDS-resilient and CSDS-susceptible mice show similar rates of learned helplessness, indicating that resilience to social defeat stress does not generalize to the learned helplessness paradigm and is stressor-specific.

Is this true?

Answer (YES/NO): NO